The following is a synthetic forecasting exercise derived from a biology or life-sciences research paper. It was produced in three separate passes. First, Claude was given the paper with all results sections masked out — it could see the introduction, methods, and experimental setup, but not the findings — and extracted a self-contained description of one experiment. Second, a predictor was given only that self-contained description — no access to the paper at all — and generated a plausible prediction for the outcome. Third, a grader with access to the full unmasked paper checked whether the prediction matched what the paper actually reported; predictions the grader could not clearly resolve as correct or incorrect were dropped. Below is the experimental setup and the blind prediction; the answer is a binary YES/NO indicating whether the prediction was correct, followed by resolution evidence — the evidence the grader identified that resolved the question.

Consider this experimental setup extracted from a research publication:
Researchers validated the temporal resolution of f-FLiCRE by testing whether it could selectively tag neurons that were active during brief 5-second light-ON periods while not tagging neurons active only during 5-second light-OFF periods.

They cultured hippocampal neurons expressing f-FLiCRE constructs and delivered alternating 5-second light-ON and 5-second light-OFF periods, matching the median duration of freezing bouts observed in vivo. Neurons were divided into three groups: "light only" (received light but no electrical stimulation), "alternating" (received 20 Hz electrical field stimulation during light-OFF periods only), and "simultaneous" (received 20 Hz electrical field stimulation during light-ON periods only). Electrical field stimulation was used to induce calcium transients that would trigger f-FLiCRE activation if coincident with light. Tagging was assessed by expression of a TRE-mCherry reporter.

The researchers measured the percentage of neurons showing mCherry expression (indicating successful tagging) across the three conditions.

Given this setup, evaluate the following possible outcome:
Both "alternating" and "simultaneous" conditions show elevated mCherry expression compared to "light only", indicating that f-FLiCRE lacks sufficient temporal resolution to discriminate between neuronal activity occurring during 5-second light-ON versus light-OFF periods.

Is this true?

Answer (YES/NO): NO